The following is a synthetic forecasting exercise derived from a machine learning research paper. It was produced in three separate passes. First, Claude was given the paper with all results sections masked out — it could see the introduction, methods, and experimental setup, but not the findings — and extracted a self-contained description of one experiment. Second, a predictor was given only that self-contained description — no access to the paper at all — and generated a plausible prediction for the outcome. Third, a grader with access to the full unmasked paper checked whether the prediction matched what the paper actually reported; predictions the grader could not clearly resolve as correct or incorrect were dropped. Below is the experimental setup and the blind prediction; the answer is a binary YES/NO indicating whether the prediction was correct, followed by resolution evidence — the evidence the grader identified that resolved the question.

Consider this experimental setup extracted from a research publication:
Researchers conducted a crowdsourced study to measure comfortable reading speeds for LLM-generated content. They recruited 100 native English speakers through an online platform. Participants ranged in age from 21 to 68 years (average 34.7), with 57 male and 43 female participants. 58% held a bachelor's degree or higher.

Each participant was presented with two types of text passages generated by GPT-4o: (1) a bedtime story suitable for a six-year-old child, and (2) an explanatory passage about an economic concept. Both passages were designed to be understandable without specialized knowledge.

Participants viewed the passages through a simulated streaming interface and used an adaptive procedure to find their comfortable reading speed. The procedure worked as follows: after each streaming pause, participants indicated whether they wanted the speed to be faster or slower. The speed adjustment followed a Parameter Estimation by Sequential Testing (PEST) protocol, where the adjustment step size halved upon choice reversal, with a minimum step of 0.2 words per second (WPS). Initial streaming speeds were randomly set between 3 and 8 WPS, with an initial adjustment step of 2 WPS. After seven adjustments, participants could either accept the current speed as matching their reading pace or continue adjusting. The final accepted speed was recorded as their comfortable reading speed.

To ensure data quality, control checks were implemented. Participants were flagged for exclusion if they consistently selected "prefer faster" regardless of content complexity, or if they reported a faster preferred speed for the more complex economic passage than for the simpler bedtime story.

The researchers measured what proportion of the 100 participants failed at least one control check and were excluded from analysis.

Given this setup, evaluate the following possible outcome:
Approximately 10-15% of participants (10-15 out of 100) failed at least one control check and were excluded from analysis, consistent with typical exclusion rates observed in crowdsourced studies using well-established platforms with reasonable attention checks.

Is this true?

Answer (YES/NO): NO